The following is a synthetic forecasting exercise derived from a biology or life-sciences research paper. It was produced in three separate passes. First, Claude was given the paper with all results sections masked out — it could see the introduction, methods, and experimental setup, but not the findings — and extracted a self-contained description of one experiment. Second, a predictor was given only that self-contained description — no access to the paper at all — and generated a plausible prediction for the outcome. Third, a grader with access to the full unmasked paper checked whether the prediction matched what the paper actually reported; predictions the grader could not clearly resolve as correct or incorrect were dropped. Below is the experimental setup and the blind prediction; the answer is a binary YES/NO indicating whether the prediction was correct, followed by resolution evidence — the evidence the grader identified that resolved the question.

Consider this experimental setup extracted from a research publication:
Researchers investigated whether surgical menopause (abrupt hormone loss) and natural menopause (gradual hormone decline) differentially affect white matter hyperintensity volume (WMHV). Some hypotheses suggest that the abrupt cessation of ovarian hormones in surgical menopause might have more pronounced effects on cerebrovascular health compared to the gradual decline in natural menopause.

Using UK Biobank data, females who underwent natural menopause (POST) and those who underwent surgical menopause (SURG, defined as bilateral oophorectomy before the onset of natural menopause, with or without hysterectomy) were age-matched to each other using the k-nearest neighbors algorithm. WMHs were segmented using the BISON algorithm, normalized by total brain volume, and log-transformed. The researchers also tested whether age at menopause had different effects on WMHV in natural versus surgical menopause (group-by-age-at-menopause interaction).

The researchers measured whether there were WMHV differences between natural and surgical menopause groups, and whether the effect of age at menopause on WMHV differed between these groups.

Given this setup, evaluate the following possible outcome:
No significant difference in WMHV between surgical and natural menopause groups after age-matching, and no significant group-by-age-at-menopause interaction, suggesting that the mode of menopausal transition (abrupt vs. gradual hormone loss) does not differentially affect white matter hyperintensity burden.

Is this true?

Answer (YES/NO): YES